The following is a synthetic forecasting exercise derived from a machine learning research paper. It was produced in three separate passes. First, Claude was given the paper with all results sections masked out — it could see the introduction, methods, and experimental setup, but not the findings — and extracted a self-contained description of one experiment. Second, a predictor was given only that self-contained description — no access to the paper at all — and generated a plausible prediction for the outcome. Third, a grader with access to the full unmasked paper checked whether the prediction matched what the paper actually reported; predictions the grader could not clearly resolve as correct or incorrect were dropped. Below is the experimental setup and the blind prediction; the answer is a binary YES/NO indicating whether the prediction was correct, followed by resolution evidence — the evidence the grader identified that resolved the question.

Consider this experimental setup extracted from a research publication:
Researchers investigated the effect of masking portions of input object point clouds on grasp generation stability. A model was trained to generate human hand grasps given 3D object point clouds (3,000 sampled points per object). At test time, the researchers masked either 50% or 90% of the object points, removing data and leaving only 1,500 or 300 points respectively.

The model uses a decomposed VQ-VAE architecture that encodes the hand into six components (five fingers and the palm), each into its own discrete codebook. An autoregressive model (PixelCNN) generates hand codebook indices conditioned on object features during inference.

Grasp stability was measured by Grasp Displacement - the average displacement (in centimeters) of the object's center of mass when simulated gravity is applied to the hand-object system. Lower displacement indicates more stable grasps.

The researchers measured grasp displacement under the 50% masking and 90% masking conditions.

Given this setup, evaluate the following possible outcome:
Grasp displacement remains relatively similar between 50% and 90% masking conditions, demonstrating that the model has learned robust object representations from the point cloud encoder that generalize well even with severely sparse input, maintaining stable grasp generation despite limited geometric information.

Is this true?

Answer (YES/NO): YES